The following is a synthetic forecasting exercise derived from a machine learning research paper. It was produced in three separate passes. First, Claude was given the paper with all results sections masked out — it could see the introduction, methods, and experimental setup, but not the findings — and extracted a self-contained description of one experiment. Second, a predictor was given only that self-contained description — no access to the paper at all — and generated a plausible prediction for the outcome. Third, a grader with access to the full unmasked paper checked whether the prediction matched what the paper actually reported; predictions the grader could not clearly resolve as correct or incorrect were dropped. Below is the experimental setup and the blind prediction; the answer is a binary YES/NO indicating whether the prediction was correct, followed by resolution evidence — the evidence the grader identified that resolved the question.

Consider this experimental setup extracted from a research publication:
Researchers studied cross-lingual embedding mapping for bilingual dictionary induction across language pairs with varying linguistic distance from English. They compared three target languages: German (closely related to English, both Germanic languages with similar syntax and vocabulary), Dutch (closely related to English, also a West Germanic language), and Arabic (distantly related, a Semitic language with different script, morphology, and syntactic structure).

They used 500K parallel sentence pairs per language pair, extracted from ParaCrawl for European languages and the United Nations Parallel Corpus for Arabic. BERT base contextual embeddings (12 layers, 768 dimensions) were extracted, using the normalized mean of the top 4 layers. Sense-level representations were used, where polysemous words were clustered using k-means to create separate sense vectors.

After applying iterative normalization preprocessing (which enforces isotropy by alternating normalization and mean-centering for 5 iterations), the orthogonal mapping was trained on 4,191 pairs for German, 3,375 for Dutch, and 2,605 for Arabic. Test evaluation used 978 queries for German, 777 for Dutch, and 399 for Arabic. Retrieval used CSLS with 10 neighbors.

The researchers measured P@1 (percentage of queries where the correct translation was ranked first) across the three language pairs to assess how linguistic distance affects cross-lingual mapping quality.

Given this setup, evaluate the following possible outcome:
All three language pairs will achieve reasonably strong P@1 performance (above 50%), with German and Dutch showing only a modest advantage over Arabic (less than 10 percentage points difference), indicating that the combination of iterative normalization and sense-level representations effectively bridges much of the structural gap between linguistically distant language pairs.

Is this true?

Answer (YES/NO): NO